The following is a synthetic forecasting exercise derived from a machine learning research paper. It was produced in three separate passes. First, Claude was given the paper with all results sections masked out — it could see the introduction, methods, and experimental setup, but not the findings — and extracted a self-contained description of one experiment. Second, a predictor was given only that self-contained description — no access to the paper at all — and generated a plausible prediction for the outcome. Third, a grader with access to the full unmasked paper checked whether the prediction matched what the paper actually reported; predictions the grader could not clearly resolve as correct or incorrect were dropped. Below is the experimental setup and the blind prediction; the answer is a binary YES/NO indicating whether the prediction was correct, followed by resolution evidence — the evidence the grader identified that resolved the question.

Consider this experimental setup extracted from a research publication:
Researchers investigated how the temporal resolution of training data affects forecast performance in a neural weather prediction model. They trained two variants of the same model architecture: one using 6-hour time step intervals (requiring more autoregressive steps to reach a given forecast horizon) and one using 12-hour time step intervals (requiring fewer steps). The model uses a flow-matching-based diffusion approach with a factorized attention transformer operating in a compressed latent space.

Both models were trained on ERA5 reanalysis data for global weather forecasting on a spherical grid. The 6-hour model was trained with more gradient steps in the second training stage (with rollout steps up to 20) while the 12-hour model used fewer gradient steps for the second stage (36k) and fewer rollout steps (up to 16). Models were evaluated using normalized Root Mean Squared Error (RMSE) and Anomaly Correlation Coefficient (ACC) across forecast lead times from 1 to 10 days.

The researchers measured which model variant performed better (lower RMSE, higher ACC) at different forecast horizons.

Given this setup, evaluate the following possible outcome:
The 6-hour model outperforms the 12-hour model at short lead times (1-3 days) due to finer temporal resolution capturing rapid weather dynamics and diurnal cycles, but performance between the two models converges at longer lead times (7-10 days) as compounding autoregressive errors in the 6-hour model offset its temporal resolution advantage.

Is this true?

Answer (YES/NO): NO